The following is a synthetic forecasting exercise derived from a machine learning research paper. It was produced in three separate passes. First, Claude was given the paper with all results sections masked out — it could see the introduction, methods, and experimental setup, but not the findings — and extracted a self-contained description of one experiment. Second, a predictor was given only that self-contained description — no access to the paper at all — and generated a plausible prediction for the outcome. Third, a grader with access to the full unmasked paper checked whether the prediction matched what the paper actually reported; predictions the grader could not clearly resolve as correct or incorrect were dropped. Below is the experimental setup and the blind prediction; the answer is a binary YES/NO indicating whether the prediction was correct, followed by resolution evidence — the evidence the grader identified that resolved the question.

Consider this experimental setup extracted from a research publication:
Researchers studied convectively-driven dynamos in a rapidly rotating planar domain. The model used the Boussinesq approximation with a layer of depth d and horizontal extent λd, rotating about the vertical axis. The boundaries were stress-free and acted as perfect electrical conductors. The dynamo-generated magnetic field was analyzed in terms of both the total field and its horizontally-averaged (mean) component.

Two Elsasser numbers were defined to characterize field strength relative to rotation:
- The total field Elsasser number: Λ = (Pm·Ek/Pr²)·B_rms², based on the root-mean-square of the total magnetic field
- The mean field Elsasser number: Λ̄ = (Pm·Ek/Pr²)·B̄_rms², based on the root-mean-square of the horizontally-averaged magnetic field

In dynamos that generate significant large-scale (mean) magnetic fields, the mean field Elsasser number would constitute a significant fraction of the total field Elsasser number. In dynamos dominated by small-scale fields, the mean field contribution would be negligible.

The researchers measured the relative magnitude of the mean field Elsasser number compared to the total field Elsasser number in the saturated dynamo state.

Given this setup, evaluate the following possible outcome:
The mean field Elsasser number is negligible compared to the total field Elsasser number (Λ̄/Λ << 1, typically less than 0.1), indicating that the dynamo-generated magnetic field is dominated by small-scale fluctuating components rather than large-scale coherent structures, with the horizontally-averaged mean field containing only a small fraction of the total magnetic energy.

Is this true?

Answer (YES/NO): NO